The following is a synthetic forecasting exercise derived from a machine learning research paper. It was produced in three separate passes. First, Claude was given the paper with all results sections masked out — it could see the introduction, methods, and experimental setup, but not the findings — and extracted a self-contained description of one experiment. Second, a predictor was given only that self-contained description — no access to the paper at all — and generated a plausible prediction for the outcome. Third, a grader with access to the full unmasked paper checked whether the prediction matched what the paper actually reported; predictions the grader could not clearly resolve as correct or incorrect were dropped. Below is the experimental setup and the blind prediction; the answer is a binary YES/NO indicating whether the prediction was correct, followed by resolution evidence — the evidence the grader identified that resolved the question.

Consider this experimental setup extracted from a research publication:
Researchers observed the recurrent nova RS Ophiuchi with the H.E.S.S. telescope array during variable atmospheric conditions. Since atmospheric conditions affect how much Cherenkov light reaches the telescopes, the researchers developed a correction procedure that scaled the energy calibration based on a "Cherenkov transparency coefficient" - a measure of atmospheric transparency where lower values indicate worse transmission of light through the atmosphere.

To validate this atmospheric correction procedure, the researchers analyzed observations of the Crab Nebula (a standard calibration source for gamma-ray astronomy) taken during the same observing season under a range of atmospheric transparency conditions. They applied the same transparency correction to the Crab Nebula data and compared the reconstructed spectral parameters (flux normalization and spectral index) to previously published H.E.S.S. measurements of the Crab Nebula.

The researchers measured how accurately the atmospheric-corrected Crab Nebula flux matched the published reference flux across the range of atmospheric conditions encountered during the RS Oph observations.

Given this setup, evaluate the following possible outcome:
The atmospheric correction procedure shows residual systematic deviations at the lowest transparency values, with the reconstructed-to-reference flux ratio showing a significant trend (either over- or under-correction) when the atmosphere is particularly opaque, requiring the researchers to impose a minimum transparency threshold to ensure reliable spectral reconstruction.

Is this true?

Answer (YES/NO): NO